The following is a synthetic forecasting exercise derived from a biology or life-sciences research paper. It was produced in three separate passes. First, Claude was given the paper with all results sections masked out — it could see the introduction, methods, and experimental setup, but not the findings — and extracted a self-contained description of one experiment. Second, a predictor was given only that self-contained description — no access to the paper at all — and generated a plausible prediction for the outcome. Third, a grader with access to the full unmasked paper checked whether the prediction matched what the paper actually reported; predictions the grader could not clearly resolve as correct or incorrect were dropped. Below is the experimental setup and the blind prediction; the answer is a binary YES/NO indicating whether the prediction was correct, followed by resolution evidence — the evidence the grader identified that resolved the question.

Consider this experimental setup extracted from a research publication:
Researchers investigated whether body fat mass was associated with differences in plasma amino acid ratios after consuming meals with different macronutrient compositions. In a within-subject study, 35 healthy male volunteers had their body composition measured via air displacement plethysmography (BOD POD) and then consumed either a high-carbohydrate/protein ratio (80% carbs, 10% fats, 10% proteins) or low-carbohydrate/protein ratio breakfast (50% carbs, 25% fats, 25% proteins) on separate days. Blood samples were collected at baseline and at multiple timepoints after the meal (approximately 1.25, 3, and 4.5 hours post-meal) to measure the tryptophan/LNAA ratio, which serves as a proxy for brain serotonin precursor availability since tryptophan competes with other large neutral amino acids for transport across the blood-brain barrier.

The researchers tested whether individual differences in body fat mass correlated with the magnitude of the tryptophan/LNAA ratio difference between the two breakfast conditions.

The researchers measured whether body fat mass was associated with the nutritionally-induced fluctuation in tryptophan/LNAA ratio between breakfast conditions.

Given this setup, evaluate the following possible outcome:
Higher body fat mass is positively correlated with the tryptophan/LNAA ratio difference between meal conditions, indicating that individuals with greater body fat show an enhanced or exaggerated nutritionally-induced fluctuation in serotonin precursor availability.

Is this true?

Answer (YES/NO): YES